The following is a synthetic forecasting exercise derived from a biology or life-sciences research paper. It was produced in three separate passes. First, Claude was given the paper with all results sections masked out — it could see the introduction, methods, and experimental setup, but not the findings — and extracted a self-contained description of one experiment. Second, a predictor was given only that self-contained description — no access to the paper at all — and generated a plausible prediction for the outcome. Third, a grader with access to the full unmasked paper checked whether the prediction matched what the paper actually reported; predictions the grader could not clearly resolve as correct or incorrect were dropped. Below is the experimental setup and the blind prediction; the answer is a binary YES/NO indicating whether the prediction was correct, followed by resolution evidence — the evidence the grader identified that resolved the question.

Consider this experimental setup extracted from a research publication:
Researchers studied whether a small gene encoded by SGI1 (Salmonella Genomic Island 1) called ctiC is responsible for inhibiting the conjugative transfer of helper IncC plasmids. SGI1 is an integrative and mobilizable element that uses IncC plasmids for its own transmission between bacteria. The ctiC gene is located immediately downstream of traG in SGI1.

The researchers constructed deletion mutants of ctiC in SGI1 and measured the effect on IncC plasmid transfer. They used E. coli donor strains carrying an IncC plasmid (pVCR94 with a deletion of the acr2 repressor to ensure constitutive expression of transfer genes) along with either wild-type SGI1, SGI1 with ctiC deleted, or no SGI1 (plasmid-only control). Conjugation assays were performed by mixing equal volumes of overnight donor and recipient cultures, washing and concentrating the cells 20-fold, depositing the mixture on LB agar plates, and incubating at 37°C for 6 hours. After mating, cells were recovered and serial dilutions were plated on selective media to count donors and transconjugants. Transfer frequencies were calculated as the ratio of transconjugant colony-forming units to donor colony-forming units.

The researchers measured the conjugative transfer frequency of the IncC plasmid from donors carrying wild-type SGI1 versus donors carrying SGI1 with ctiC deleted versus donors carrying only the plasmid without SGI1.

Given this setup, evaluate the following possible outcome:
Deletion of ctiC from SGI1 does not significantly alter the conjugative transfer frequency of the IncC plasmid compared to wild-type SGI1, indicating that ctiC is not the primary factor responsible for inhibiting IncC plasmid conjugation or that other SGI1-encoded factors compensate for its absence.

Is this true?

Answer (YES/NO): NO